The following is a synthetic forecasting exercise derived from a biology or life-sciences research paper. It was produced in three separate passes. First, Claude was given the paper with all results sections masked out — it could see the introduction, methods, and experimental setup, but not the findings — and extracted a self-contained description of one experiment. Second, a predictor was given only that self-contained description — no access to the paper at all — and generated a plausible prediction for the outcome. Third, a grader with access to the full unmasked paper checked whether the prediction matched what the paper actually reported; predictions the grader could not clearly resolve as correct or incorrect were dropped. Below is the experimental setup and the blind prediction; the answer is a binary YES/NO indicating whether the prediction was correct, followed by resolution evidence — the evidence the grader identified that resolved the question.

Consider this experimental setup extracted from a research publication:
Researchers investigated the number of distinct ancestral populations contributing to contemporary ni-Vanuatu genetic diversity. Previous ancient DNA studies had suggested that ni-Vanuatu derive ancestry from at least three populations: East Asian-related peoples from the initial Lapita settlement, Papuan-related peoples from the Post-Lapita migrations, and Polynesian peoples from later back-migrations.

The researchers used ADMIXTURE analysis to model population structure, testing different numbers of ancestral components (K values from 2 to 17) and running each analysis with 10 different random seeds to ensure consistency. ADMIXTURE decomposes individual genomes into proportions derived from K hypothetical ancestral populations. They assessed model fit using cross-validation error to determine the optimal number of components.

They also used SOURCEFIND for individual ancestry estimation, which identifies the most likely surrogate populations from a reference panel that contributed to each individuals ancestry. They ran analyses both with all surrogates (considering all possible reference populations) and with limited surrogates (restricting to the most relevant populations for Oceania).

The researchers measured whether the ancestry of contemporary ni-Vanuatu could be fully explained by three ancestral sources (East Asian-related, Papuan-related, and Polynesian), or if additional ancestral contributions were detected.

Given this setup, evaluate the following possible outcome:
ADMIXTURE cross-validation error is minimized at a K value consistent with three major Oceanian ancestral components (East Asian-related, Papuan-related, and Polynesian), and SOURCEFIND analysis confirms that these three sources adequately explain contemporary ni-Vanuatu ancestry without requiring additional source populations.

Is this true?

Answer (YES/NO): NO